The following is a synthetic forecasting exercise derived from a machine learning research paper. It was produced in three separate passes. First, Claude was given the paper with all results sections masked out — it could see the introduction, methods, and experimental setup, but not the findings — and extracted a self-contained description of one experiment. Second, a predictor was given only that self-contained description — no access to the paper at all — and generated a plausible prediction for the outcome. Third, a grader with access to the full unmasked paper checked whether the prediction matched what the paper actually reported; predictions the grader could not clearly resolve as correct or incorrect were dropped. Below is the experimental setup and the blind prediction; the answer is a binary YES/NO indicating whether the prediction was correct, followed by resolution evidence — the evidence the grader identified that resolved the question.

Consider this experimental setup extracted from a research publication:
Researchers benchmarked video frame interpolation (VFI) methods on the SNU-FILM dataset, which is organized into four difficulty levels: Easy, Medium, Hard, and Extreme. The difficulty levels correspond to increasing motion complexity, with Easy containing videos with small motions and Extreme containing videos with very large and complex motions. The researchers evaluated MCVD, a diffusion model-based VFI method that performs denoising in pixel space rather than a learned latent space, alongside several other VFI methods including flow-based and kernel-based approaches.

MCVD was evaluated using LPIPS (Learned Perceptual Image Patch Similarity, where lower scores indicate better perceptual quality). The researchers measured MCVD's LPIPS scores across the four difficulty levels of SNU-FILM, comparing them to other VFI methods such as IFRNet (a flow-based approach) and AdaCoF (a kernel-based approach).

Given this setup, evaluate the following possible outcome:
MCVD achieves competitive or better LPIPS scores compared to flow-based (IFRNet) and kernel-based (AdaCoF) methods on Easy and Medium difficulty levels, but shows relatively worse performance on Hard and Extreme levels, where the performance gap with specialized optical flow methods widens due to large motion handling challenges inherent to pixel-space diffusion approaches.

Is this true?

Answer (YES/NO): NO